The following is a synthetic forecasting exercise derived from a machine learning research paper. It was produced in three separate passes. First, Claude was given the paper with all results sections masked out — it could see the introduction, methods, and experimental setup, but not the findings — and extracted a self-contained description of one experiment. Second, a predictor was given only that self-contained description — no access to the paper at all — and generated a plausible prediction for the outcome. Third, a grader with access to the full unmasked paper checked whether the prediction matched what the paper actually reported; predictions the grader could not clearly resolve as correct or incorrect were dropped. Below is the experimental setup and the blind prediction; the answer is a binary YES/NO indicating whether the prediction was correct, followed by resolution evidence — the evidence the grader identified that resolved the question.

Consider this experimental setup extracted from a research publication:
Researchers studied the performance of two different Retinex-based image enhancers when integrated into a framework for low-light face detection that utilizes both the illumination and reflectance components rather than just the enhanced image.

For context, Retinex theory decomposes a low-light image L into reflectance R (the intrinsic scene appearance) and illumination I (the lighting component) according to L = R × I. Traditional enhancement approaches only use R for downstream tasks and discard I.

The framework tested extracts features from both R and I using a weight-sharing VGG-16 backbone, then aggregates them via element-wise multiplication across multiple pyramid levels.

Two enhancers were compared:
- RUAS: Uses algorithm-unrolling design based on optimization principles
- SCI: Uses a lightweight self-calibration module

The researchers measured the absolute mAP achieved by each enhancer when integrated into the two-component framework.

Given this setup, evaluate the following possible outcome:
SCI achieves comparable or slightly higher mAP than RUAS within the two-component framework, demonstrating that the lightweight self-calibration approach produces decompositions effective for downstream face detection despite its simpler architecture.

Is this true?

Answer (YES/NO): YES